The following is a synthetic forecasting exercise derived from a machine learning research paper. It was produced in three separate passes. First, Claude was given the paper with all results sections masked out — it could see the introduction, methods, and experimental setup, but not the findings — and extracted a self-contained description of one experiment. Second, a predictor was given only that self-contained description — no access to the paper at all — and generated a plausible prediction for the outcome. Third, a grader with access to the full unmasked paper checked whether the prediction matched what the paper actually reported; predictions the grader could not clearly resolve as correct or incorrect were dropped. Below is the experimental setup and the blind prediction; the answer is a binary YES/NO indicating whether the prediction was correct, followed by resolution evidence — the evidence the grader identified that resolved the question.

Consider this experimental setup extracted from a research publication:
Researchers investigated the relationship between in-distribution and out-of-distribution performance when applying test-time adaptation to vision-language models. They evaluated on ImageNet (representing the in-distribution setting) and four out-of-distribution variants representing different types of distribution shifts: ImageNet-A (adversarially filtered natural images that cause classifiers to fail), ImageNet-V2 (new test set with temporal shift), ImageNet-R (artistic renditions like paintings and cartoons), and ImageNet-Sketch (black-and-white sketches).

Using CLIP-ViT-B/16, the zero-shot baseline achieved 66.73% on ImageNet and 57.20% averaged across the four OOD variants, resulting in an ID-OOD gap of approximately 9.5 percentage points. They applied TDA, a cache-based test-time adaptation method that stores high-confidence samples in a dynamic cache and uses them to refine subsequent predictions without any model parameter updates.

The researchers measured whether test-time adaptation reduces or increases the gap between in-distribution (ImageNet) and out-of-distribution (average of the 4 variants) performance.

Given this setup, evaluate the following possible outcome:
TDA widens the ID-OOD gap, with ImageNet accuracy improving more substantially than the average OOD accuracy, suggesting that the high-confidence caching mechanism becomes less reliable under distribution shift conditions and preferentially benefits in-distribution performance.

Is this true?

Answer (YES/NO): NO